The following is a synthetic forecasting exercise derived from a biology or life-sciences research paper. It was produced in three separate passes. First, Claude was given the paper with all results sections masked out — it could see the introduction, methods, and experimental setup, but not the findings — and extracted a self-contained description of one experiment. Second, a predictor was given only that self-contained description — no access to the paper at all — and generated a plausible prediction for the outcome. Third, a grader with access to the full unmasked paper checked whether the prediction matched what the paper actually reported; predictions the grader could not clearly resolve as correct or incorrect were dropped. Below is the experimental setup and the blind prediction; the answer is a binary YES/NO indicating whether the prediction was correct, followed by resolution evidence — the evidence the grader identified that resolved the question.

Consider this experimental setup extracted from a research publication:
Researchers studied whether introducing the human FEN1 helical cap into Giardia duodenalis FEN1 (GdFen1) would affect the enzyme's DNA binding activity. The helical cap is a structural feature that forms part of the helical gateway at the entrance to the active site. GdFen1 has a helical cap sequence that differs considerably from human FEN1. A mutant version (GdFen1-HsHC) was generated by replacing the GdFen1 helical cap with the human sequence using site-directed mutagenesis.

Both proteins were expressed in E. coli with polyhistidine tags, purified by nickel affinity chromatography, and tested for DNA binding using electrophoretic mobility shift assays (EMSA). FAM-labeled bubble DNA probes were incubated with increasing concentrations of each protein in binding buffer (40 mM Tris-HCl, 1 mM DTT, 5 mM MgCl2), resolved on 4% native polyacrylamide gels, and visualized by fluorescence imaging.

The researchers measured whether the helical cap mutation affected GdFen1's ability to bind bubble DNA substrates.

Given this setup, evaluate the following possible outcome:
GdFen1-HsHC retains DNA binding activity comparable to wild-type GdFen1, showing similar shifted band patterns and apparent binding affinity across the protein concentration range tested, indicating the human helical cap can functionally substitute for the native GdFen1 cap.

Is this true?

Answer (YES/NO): NO